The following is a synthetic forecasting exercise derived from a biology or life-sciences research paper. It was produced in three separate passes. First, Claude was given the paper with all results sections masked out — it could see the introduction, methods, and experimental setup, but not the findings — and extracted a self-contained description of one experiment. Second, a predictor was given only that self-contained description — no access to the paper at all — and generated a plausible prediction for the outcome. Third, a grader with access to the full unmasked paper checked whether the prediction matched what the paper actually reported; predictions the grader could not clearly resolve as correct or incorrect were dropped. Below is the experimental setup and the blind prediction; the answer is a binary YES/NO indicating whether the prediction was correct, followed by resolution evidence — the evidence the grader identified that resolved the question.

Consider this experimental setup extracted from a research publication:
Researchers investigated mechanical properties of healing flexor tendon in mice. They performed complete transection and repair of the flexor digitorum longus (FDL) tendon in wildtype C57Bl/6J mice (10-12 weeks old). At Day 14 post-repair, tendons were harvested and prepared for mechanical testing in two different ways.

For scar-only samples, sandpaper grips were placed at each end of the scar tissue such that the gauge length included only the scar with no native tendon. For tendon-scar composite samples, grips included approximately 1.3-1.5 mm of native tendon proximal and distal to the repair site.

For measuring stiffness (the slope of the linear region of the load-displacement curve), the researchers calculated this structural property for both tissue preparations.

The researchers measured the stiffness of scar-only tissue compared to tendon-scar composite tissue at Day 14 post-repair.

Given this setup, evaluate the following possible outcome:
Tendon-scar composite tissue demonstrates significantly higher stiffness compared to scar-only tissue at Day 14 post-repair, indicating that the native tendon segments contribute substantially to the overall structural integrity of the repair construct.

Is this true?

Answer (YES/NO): NO